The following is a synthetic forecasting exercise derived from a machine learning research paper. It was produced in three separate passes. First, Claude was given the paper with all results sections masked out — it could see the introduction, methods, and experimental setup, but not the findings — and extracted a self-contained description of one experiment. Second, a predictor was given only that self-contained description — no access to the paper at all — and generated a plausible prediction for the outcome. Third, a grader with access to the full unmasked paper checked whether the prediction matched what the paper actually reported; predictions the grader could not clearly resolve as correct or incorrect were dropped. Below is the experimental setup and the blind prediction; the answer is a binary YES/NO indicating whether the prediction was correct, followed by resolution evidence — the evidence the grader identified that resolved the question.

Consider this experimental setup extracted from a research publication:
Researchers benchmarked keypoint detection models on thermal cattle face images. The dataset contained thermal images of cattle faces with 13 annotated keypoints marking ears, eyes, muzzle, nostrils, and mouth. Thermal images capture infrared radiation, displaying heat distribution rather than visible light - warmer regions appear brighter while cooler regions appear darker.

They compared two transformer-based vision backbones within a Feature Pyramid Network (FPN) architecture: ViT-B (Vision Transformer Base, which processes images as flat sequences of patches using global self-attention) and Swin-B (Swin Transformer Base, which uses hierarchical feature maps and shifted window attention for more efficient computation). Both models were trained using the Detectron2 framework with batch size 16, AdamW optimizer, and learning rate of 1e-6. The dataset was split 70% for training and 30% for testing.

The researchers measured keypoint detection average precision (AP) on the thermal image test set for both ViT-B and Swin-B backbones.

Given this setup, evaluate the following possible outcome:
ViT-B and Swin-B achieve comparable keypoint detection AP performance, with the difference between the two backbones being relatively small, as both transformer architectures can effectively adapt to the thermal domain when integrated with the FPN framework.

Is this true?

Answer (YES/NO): NO